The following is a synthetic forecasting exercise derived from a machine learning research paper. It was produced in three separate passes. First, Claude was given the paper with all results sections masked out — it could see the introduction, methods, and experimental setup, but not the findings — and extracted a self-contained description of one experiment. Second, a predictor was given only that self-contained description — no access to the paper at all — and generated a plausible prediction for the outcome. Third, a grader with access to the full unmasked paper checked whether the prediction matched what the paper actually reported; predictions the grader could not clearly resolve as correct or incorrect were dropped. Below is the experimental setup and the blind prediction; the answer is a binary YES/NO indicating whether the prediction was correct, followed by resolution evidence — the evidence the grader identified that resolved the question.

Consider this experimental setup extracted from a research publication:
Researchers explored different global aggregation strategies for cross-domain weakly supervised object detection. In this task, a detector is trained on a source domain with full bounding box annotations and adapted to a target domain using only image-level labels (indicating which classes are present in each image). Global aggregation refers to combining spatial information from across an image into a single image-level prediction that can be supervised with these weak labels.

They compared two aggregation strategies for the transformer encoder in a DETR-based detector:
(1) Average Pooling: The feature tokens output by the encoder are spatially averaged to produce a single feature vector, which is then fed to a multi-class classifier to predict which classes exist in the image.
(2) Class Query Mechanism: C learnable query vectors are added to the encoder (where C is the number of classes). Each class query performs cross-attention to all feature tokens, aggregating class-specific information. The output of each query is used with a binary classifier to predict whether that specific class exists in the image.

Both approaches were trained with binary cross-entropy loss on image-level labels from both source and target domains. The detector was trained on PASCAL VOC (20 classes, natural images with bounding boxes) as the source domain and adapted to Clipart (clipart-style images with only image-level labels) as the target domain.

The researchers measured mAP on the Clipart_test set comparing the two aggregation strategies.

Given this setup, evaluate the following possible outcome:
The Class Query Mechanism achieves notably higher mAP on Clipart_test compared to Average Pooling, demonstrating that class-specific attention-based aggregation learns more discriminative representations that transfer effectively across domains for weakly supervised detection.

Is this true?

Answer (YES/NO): YES